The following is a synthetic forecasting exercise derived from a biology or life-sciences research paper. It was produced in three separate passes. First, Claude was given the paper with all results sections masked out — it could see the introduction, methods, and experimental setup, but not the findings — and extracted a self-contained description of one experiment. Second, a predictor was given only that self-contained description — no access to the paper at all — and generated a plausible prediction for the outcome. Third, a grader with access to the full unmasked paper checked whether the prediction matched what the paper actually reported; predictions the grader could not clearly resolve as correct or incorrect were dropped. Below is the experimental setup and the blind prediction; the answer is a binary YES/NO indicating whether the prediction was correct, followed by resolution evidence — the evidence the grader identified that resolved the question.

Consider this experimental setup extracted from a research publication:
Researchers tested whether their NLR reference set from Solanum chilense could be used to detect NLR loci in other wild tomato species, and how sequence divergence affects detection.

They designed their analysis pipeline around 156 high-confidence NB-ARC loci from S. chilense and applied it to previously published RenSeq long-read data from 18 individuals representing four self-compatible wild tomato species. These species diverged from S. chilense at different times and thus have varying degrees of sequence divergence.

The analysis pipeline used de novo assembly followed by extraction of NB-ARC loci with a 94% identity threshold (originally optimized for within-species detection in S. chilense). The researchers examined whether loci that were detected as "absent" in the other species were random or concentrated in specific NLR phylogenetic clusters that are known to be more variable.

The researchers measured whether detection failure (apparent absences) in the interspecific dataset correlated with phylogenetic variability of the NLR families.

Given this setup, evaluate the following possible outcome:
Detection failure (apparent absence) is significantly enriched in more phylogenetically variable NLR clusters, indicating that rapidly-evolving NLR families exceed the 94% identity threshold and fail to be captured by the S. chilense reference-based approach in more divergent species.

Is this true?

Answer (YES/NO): YES